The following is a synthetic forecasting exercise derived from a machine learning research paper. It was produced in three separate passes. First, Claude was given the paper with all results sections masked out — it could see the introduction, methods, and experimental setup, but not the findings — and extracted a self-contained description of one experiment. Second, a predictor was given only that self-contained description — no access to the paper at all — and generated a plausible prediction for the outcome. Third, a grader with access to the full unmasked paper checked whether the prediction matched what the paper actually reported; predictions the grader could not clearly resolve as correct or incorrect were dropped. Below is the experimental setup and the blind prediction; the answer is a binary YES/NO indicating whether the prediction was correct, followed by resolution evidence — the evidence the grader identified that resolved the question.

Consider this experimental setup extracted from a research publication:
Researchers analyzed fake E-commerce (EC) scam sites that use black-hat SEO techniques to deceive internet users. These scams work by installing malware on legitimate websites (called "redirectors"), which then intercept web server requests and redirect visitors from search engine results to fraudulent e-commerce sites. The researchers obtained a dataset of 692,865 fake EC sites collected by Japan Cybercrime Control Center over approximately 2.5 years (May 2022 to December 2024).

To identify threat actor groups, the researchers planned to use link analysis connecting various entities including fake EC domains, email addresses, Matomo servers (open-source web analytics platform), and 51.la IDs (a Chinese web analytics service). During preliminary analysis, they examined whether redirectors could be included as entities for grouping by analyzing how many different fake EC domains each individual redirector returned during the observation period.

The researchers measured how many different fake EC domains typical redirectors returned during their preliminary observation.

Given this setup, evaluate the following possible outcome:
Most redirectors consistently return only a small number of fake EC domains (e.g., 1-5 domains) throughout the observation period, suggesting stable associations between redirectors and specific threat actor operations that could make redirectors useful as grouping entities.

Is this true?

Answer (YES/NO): NO